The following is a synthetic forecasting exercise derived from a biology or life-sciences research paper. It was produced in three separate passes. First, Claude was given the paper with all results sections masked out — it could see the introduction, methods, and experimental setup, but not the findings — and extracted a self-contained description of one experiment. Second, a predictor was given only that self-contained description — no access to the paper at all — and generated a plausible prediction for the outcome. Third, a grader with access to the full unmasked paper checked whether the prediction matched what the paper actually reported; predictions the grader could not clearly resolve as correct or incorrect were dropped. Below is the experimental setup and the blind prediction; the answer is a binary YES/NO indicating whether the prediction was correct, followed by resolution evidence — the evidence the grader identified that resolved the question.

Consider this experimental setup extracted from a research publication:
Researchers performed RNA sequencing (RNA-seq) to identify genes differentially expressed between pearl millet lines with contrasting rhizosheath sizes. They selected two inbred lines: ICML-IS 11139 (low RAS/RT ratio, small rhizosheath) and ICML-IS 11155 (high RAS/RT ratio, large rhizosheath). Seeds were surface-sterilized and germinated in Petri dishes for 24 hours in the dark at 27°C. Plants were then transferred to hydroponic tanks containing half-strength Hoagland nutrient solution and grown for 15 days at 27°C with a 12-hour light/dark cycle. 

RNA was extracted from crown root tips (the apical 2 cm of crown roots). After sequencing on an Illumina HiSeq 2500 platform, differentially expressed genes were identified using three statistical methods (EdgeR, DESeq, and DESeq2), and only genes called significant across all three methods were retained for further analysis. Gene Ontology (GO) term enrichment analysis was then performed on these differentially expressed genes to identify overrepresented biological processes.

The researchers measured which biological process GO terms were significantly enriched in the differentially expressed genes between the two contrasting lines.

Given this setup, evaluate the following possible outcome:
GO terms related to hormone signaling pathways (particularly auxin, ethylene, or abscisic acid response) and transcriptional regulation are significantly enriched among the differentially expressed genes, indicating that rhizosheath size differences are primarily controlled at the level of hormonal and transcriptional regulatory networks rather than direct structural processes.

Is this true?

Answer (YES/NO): NO